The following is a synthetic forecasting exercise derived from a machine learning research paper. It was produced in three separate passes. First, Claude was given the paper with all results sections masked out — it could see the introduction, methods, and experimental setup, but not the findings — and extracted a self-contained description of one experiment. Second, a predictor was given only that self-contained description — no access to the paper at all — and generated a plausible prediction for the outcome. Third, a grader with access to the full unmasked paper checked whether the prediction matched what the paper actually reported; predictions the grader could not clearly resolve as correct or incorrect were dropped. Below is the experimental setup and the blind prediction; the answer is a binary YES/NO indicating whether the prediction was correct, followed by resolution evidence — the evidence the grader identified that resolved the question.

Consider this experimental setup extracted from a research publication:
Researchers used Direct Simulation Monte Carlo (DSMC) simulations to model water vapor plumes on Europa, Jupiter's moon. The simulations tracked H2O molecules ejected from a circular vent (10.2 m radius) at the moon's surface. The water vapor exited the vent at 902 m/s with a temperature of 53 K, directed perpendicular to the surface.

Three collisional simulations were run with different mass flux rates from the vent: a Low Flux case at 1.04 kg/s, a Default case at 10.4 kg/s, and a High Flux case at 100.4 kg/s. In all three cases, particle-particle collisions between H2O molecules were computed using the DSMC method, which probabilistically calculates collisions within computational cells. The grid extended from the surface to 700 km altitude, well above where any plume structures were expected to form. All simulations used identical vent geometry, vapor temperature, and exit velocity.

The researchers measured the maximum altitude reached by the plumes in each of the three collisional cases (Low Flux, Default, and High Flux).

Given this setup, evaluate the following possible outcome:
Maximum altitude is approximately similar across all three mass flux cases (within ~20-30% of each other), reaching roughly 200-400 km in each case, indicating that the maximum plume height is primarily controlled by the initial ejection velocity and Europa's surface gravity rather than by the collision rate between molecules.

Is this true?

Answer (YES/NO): NO